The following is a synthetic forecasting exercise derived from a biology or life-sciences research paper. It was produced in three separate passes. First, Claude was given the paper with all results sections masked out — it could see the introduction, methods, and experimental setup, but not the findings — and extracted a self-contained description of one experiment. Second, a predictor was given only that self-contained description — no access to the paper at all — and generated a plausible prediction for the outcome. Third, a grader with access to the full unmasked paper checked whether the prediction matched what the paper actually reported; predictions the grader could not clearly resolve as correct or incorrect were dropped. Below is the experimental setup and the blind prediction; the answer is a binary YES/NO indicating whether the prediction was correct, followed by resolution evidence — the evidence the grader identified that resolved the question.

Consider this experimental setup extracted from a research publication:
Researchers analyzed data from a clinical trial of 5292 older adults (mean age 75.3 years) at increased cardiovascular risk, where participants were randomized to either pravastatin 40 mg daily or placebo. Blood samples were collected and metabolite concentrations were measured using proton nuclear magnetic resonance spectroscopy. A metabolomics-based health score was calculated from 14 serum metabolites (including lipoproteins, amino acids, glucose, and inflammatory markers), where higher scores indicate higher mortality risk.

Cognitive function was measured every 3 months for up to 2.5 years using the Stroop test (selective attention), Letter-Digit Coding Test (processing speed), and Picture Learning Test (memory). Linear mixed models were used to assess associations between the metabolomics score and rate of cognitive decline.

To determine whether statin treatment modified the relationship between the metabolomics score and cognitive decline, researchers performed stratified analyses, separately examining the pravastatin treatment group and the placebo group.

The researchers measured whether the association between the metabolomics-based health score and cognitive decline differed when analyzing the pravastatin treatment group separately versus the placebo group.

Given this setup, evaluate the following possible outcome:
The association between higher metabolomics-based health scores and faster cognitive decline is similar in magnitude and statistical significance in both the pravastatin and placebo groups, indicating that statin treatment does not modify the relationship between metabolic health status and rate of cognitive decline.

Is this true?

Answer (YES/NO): YES